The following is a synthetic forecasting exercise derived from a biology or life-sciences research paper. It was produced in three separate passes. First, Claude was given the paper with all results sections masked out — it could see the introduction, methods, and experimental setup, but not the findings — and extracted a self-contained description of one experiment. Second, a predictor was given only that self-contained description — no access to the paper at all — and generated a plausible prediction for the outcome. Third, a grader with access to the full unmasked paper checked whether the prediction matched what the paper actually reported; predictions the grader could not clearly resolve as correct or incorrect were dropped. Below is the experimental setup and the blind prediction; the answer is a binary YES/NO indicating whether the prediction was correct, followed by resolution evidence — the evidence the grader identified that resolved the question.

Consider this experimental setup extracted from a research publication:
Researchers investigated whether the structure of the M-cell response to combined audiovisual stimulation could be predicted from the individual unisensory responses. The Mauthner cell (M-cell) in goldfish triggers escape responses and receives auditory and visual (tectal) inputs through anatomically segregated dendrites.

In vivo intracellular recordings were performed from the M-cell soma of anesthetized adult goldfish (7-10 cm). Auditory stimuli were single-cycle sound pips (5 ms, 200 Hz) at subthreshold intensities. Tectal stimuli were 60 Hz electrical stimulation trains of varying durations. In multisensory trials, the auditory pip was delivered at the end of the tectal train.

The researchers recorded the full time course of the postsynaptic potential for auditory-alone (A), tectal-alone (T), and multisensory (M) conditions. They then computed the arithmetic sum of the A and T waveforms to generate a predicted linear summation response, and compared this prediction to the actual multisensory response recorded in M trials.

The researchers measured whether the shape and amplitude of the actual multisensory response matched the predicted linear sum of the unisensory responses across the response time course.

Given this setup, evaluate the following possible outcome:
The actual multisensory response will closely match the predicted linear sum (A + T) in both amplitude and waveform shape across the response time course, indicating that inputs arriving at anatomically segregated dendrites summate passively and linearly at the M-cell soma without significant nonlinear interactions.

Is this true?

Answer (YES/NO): NO